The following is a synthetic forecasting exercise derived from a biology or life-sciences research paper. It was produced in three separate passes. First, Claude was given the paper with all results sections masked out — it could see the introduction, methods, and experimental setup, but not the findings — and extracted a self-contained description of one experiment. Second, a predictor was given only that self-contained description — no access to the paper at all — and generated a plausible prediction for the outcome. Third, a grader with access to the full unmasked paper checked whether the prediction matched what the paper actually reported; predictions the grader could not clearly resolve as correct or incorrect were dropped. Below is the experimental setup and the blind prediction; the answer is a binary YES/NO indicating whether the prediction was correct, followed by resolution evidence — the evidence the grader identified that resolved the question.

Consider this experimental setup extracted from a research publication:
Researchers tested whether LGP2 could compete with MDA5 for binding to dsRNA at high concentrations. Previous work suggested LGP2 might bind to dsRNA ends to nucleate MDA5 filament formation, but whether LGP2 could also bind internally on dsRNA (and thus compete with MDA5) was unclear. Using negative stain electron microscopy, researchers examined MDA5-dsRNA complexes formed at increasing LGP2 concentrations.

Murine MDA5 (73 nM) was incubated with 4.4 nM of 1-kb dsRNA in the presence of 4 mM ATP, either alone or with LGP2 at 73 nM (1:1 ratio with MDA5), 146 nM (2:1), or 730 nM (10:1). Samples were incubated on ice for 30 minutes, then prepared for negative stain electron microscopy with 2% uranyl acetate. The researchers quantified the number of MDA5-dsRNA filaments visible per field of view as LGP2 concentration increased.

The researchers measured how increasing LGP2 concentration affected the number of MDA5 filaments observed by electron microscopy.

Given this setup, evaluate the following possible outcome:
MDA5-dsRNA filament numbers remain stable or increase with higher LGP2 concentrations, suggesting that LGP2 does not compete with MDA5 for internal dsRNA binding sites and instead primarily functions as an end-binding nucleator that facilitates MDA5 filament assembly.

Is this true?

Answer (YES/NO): NO